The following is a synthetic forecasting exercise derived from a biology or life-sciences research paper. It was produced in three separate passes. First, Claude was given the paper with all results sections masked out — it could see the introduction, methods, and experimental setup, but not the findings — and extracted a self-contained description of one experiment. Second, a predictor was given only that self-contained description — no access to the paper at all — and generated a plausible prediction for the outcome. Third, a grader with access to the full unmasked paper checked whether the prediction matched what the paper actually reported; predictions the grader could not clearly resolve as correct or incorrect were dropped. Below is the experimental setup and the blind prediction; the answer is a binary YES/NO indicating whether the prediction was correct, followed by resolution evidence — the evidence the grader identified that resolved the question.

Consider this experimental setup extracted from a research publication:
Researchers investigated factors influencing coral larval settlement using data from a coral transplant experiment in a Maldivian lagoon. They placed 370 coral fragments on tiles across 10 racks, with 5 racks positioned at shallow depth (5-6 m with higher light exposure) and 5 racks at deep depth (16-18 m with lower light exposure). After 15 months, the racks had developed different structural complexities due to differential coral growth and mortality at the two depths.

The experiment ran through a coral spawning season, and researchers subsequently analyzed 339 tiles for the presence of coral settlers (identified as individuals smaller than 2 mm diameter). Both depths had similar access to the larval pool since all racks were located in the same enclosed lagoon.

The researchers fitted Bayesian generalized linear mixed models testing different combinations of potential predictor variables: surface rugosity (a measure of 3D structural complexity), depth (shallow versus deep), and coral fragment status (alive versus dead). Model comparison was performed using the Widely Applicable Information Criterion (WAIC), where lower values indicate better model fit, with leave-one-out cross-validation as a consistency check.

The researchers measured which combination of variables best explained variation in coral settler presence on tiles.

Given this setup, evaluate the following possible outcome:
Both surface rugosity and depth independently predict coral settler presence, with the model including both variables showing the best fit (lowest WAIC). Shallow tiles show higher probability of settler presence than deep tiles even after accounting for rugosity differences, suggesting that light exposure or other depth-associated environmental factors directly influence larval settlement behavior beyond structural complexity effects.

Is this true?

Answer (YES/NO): NO